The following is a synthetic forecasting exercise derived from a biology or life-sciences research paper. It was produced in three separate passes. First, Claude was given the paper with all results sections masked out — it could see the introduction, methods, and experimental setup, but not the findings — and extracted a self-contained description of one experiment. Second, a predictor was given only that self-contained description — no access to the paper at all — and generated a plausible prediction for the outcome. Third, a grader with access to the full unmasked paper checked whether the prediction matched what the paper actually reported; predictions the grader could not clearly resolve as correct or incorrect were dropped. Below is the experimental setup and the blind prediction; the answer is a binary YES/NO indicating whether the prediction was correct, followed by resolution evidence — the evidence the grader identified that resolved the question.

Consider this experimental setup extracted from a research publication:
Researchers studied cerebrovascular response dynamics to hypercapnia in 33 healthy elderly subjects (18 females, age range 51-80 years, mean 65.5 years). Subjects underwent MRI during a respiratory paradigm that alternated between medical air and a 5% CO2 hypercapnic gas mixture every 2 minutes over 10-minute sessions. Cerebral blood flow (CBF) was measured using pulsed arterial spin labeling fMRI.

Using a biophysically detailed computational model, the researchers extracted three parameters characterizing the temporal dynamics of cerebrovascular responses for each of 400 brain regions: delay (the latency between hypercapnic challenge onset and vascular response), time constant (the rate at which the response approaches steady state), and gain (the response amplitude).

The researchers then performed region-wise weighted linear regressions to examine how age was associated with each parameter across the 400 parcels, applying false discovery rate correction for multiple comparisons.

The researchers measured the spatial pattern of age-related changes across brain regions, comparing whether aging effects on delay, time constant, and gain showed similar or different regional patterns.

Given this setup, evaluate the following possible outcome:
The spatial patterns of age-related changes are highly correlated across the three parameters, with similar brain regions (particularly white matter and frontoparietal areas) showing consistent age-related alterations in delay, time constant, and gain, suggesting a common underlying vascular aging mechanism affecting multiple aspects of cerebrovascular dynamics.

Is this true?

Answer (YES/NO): NO